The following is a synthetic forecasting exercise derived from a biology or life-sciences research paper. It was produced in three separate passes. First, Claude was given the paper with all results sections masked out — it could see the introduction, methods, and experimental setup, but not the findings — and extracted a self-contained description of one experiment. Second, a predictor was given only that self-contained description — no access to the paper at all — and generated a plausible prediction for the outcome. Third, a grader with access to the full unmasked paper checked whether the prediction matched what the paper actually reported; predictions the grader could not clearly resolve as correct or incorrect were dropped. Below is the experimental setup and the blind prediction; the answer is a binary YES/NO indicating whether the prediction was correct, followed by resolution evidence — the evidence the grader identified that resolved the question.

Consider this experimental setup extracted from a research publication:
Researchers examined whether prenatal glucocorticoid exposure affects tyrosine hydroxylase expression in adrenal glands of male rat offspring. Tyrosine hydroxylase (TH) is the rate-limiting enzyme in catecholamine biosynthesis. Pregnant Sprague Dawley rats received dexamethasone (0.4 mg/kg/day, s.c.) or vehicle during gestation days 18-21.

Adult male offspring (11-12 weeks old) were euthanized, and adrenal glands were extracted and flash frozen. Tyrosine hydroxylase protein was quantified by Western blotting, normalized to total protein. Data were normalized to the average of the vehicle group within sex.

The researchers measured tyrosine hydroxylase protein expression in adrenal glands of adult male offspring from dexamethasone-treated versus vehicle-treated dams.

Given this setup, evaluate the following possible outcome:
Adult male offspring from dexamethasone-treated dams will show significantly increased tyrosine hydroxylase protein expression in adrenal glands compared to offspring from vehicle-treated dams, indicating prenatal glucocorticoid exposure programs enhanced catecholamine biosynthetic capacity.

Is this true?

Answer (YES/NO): NO